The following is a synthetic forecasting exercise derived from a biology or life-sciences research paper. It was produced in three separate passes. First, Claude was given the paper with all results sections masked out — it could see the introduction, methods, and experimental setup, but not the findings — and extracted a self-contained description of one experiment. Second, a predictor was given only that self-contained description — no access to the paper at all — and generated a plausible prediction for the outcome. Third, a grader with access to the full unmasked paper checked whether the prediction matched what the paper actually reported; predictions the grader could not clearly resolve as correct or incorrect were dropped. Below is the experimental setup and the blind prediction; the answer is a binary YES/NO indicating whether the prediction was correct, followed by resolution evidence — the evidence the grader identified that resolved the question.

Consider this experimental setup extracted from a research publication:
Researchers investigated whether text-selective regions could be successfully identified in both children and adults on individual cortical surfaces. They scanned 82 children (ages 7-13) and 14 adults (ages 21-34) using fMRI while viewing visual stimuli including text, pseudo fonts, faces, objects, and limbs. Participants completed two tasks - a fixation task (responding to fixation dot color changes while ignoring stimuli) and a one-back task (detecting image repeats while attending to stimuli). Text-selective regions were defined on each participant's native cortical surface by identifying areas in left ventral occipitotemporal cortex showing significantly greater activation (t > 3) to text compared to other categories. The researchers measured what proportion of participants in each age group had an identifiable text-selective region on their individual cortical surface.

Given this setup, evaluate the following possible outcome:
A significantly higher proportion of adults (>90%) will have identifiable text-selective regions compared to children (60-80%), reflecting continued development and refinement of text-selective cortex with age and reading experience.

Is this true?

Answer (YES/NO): NO